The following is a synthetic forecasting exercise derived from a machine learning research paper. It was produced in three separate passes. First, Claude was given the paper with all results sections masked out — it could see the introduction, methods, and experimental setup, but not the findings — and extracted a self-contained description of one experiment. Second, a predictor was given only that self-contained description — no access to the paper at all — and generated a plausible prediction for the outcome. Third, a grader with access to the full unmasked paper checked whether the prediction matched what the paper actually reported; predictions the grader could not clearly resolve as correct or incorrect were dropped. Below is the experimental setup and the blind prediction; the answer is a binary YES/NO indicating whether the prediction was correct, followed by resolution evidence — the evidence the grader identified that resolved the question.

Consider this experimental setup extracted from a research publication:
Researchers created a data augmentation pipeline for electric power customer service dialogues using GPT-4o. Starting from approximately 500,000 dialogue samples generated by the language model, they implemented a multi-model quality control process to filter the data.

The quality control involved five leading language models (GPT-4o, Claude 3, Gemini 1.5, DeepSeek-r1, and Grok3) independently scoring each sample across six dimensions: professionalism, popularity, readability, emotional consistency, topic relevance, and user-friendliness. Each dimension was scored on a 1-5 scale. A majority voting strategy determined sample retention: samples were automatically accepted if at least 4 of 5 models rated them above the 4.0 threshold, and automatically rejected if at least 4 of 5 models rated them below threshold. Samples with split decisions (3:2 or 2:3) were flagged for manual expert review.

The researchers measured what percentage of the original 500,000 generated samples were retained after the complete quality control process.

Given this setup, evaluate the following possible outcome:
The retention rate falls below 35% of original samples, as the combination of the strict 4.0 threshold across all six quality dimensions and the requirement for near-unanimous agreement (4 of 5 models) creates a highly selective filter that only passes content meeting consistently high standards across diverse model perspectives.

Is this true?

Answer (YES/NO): NO